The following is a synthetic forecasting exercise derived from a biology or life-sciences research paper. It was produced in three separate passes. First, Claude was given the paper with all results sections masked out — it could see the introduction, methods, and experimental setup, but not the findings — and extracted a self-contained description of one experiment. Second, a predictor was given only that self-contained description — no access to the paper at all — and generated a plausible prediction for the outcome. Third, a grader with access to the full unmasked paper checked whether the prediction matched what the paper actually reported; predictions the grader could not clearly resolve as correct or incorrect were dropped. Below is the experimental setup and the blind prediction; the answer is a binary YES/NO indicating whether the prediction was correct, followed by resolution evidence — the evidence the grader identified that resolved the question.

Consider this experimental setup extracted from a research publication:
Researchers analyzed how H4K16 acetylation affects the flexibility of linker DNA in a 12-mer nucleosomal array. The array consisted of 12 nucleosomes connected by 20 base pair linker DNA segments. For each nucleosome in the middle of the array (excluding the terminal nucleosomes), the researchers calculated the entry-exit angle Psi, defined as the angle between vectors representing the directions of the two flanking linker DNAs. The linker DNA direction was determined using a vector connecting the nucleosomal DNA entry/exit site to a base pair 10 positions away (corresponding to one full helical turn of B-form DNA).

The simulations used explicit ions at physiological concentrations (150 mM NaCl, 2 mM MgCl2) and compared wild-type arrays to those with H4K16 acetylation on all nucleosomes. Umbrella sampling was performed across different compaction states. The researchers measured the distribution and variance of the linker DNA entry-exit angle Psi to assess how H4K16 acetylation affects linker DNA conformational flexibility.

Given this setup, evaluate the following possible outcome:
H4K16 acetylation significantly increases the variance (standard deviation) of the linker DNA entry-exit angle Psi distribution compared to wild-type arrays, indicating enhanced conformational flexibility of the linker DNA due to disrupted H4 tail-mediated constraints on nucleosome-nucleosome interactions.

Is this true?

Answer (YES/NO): YES